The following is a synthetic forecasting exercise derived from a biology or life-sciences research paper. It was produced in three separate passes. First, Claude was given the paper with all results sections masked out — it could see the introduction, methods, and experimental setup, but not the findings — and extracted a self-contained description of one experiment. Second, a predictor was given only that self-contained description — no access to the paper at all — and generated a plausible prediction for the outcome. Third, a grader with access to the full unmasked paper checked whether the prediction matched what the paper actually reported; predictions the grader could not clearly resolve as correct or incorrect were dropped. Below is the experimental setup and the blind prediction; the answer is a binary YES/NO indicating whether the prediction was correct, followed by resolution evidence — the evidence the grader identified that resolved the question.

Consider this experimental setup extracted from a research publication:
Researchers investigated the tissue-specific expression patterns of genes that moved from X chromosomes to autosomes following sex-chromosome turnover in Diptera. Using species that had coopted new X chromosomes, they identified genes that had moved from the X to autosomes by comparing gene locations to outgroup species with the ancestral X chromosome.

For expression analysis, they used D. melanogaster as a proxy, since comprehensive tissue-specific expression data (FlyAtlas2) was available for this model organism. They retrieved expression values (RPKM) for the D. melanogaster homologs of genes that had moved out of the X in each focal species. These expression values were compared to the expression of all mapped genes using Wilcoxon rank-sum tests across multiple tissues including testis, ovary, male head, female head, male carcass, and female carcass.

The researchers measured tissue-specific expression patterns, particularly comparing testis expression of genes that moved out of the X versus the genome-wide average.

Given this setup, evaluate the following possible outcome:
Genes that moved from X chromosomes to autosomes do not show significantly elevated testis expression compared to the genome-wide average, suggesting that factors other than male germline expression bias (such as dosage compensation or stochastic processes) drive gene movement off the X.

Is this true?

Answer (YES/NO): NO